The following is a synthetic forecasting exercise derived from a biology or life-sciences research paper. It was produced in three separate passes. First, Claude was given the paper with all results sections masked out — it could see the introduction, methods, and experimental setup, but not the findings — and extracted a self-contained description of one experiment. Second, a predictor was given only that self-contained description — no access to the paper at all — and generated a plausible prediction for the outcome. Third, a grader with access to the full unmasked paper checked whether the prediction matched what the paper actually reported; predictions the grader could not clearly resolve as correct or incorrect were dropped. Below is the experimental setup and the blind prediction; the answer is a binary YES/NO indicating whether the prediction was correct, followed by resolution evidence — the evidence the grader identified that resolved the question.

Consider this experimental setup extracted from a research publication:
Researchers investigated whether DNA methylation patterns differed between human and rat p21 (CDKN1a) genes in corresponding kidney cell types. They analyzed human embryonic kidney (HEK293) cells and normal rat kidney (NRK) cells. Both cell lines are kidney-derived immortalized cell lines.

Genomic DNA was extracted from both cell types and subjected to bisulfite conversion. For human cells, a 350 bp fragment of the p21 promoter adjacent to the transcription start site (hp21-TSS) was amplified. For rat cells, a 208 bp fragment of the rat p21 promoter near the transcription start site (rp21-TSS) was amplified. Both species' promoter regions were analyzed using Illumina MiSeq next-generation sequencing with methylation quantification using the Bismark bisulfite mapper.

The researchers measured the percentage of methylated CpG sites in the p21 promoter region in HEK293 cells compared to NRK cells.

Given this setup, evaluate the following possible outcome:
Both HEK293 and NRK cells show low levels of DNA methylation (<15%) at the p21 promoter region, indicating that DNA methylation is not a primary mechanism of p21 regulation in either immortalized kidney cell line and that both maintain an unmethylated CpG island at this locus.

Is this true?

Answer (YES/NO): NO